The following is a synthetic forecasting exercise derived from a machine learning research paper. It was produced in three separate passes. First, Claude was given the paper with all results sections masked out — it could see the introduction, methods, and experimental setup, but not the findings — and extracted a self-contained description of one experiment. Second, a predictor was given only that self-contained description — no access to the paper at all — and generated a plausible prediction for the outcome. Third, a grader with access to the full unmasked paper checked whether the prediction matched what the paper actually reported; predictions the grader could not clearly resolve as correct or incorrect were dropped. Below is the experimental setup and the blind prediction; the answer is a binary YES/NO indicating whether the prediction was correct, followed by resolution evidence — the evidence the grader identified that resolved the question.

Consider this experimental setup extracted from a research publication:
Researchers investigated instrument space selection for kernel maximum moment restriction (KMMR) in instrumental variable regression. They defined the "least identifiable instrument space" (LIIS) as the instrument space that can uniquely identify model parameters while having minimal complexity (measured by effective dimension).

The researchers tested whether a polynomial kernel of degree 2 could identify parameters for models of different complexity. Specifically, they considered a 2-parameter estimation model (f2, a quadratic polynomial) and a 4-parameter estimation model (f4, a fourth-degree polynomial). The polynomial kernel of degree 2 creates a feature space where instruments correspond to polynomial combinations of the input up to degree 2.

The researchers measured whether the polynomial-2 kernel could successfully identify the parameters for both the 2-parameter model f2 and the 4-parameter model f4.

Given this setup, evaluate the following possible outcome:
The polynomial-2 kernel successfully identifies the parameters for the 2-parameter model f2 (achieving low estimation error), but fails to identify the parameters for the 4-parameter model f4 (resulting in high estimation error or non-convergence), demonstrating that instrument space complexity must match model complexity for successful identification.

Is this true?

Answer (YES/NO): YES